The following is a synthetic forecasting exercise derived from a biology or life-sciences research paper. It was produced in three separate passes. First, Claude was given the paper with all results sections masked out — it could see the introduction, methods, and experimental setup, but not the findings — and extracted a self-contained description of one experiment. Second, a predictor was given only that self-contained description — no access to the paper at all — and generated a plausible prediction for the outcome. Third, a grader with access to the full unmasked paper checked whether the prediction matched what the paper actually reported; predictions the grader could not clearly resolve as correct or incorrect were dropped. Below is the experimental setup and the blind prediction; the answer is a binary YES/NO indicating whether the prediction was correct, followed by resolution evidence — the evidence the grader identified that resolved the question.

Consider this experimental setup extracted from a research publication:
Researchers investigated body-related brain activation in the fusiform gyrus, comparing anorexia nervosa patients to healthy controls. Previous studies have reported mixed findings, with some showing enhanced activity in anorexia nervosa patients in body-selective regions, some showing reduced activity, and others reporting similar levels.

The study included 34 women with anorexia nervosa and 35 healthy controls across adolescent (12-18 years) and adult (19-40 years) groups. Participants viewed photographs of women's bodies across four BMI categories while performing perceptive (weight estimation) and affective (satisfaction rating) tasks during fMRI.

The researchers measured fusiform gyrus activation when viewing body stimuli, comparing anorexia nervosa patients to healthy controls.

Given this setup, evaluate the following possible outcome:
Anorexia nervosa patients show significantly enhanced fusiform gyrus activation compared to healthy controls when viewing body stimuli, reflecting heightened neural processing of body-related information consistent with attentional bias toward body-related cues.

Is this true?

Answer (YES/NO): NO